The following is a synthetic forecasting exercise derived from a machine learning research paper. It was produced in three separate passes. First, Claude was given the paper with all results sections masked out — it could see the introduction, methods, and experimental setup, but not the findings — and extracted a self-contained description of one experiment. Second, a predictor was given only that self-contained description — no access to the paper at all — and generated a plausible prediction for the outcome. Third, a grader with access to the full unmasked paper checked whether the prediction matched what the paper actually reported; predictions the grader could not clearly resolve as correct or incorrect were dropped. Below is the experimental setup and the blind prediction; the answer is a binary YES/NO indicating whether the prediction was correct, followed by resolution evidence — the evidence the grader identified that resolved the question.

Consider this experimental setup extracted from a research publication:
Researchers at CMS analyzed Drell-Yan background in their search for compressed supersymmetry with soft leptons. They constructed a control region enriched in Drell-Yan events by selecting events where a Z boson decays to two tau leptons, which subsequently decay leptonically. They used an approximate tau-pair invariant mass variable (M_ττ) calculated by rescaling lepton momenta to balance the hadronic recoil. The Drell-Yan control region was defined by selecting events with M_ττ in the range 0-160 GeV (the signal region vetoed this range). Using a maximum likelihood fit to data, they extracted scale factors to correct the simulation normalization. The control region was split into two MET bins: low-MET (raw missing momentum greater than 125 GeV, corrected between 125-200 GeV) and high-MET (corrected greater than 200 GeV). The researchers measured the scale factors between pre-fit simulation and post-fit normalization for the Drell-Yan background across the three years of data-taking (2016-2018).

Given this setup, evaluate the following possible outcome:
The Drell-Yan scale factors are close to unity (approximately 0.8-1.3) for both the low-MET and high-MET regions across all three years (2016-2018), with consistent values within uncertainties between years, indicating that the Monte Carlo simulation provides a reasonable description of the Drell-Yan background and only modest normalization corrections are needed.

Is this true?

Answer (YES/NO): NO